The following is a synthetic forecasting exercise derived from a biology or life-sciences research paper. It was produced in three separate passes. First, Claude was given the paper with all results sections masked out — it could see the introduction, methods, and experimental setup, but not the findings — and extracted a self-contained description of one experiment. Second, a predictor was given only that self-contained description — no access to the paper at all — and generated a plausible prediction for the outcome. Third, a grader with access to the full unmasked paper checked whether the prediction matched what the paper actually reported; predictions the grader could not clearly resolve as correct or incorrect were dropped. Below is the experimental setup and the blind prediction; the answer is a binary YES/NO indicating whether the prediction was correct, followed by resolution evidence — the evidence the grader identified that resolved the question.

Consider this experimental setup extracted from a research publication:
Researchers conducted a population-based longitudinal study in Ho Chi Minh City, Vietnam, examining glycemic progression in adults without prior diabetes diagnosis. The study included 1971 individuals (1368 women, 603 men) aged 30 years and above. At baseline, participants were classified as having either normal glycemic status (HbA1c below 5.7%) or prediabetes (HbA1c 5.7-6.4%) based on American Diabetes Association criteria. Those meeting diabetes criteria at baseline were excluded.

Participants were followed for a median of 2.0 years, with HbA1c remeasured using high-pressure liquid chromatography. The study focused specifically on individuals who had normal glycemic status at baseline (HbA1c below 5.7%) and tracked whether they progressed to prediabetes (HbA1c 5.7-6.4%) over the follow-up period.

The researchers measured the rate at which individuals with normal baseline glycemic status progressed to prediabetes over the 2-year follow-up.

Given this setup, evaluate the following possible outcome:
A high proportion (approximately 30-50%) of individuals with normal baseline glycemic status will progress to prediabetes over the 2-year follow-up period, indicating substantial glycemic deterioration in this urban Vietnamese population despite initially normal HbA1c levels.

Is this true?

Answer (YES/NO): NO